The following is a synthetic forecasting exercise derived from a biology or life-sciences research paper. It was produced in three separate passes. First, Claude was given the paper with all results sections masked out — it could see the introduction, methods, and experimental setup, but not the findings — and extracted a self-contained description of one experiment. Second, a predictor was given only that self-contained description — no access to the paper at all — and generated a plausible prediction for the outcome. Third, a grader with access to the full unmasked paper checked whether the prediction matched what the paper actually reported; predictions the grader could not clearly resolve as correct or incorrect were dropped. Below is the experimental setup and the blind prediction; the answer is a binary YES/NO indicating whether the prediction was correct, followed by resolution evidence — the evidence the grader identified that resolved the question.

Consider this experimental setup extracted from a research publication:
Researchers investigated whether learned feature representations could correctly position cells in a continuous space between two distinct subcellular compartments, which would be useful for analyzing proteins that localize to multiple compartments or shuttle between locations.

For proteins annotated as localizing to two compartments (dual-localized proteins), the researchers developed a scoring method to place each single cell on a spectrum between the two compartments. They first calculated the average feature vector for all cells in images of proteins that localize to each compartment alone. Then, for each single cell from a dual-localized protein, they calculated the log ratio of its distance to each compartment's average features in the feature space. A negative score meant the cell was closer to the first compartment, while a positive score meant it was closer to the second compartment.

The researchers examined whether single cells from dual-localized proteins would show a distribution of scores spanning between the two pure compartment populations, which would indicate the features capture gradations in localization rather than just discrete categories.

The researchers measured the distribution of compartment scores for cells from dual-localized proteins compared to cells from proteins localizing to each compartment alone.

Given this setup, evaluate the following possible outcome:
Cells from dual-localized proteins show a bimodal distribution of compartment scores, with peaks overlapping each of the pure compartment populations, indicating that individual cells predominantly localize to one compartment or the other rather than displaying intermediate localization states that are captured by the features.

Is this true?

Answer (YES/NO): NO